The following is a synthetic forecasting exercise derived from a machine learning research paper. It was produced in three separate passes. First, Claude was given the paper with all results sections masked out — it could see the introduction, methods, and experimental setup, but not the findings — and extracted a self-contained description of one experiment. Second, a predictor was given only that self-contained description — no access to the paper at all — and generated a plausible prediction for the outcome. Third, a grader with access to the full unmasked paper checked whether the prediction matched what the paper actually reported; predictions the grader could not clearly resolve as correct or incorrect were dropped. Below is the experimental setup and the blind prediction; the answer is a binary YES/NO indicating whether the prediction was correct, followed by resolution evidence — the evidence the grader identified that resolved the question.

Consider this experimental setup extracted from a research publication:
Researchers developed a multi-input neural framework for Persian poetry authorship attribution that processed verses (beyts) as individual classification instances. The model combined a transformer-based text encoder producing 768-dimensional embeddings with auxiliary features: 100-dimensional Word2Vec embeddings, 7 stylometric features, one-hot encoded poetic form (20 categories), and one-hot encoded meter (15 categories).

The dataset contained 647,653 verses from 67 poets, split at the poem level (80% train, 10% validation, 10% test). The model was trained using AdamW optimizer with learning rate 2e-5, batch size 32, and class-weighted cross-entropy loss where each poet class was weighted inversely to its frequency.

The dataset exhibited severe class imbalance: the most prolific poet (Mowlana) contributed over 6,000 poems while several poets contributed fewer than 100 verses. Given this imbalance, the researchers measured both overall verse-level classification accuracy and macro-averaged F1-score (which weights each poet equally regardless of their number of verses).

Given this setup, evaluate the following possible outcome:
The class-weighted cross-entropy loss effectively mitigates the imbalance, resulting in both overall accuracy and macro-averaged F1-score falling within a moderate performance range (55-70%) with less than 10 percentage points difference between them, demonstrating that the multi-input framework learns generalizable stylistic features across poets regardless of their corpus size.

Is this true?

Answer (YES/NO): NO